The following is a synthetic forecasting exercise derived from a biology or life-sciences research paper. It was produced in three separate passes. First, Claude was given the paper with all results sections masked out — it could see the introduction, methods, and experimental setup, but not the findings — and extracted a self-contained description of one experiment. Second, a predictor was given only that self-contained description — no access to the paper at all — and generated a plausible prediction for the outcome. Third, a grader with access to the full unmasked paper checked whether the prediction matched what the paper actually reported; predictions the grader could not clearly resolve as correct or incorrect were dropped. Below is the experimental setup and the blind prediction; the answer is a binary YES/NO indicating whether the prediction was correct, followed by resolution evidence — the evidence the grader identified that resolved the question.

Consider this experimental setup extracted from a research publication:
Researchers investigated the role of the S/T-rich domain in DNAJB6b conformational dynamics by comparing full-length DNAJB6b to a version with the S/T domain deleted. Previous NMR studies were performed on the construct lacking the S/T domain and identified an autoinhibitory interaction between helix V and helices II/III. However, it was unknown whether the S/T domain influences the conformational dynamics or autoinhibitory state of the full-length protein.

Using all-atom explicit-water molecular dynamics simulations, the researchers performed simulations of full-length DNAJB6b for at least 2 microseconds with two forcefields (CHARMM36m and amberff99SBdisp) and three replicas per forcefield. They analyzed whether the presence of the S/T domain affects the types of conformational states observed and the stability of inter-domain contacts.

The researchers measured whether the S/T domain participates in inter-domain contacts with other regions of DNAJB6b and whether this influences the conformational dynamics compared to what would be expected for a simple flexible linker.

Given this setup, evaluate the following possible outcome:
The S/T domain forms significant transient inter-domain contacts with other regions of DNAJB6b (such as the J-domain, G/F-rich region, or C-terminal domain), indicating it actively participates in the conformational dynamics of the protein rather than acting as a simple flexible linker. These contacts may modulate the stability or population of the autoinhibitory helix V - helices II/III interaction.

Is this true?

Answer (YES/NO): YES